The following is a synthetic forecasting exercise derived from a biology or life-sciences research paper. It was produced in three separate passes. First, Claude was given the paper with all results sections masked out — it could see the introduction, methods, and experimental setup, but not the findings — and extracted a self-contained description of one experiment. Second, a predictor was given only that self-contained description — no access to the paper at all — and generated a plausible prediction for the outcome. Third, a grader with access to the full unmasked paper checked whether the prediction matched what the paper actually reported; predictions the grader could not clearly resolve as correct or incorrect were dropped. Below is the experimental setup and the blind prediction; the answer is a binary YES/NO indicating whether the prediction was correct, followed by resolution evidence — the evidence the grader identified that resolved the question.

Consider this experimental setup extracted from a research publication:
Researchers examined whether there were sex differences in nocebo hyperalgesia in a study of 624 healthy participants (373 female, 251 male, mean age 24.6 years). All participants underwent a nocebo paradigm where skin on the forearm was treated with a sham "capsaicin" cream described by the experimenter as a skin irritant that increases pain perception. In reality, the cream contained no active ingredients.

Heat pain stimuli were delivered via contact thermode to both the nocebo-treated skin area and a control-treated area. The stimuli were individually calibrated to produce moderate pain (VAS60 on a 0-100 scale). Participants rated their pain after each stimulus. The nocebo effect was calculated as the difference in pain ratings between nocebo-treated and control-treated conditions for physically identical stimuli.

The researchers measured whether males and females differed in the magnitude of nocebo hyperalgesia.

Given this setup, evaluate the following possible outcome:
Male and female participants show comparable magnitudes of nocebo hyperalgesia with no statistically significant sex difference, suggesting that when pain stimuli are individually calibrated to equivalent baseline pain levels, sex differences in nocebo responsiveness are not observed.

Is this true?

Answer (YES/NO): NO